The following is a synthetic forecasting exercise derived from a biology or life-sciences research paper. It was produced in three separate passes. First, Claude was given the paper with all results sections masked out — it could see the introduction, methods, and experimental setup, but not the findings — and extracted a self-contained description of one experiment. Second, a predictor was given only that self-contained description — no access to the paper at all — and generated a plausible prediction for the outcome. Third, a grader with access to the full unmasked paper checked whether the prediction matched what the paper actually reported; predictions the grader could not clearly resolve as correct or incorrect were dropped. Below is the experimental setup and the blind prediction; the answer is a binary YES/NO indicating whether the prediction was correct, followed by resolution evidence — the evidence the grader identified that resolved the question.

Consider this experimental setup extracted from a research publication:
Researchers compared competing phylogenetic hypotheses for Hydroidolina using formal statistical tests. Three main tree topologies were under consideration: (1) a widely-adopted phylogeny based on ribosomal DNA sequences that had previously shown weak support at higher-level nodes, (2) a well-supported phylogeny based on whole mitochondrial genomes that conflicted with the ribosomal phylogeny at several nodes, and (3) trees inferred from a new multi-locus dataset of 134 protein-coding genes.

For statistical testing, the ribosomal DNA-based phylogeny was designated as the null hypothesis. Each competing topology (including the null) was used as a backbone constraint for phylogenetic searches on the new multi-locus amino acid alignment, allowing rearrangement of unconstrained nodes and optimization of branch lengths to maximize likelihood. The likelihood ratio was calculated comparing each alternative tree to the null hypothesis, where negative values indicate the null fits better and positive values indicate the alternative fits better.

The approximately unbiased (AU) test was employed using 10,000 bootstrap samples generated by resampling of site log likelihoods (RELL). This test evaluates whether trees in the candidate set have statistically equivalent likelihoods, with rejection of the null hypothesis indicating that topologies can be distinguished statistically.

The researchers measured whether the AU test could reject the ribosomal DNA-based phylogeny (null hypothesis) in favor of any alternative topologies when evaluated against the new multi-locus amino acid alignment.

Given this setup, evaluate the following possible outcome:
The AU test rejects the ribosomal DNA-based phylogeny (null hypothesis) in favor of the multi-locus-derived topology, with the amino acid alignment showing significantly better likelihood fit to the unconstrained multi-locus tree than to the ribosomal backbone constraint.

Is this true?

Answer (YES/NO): YES